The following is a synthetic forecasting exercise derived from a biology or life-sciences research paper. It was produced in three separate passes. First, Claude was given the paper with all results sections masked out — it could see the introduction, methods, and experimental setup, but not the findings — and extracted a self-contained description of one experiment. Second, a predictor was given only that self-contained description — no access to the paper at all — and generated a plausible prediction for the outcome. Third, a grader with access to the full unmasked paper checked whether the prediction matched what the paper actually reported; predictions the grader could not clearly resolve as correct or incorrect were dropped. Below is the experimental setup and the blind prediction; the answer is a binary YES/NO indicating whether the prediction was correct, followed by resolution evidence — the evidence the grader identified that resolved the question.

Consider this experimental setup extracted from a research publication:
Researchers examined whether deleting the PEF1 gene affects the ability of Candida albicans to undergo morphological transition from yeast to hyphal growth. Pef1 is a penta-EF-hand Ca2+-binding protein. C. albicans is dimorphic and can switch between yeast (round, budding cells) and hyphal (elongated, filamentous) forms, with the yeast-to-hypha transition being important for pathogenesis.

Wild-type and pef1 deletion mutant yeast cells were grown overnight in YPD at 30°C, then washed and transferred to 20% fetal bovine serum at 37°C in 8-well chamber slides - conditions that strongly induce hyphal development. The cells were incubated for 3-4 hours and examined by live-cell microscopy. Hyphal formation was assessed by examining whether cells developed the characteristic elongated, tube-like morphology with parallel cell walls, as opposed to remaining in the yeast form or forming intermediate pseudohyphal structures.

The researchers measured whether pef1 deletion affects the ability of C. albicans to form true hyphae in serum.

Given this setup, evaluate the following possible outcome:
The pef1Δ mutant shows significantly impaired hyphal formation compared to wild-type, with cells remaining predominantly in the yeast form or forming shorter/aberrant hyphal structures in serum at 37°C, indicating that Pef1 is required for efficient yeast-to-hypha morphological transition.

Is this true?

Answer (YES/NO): NO